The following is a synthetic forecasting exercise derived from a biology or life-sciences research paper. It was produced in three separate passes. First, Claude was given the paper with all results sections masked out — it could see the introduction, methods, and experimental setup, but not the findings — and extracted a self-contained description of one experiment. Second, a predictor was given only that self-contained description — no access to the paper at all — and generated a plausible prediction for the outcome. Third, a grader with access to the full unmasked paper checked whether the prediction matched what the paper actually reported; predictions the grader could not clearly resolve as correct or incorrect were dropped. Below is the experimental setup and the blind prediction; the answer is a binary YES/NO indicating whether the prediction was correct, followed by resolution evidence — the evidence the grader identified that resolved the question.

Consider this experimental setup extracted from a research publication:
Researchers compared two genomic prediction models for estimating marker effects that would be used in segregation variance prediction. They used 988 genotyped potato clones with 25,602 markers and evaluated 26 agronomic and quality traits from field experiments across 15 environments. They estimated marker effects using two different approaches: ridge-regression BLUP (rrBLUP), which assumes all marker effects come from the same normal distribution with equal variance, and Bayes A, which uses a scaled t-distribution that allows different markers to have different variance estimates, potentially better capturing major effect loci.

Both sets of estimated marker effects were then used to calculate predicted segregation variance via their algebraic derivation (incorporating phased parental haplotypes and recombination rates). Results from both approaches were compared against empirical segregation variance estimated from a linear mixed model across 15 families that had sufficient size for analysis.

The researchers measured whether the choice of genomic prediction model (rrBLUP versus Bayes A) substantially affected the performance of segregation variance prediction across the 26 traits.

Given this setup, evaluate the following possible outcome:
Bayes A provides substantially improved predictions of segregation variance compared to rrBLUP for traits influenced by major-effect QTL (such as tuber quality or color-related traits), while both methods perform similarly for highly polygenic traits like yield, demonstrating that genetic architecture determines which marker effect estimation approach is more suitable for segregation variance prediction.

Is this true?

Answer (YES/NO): NO